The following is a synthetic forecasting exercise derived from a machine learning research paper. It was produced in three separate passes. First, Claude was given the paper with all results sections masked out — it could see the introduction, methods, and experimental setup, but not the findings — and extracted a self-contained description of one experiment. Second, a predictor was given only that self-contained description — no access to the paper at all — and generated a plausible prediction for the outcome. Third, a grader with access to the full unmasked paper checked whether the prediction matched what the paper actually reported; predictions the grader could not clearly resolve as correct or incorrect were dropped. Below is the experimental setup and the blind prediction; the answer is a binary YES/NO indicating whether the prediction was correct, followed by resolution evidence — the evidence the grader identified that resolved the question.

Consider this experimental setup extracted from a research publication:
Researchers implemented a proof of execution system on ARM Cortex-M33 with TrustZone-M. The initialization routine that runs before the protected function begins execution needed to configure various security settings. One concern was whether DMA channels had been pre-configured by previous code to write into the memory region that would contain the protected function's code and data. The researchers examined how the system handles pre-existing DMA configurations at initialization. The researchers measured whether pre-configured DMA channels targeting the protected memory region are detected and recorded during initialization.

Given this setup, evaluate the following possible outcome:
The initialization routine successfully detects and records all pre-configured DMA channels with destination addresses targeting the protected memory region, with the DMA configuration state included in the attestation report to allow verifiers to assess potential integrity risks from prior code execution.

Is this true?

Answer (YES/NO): YES